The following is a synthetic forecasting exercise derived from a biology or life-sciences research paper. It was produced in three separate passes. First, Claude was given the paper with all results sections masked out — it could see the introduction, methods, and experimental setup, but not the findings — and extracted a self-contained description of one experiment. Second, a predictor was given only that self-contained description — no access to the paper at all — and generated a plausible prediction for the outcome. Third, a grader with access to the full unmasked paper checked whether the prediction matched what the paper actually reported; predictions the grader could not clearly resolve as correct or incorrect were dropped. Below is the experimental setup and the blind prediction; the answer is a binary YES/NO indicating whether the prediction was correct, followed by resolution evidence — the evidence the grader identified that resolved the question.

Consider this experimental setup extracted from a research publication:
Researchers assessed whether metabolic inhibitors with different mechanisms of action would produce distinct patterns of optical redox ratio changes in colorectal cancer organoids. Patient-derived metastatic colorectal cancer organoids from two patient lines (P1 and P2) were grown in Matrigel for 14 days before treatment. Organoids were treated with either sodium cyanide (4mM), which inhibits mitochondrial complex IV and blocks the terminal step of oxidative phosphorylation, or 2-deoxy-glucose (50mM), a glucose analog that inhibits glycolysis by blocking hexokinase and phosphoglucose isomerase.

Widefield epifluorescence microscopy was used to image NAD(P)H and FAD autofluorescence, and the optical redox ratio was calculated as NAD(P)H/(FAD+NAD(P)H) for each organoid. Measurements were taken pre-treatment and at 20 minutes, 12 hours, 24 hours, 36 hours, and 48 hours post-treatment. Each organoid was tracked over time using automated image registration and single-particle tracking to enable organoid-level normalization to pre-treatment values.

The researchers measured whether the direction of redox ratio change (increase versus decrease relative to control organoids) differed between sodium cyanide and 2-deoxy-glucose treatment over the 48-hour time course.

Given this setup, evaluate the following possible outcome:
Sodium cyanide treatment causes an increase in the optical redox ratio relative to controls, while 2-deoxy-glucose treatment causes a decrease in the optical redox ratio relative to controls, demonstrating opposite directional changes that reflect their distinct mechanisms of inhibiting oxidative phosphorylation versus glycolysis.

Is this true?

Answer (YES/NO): NO